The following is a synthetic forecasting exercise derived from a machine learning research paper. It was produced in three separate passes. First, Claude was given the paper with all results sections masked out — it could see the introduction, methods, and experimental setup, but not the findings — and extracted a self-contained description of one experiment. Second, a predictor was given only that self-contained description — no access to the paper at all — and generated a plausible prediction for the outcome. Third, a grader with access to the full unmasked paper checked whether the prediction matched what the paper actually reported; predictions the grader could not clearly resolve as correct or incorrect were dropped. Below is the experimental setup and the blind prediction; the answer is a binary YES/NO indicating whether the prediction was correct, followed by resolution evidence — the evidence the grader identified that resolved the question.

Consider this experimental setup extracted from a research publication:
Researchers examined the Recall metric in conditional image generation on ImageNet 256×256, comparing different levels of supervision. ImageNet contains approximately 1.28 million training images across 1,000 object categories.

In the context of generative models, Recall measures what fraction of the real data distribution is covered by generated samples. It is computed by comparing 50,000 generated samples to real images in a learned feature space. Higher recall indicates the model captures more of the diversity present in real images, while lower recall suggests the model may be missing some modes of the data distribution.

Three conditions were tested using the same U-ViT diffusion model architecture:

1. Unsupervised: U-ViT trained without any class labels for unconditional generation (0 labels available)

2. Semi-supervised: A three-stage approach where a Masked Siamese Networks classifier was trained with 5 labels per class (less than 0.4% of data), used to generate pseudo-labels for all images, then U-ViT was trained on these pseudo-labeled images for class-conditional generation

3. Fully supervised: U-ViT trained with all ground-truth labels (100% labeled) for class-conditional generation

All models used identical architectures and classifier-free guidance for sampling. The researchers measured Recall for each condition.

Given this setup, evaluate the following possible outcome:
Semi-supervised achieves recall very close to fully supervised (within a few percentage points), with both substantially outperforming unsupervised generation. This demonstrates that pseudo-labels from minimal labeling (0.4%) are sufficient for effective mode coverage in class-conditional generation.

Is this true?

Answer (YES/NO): NO